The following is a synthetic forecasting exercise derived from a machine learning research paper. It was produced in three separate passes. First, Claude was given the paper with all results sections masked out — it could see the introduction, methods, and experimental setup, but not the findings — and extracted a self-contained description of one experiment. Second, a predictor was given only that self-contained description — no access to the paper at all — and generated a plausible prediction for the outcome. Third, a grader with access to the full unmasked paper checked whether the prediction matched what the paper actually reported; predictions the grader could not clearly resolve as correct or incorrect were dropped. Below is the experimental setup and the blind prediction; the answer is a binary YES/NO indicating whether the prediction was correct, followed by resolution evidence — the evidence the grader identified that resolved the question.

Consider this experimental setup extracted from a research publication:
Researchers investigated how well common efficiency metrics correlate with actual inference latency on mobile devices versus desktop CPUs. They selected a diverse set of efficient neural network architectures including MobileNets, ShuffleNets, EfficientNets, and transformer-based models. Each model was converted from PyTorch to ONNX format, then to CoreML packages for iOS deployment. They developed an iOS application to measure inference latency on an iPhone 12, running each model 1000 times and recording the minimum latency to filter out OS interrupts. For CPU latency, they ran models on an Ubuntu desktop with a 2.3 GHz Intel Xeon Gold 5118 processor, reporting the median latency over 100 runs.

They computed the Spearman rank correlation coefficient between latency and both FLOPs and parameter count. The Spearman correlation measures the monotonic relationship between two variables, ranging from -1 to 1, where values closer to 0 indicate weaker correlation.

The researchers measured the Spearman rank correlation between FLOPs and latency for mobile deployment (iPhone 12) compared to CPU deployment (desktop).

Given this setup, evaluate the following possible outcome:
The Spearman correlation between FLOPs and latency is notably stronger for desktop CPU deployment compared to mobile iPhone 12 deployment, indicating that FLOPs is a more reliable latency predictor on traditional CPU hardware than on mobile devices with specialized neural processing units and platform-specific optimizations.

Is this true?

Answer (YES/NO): NO